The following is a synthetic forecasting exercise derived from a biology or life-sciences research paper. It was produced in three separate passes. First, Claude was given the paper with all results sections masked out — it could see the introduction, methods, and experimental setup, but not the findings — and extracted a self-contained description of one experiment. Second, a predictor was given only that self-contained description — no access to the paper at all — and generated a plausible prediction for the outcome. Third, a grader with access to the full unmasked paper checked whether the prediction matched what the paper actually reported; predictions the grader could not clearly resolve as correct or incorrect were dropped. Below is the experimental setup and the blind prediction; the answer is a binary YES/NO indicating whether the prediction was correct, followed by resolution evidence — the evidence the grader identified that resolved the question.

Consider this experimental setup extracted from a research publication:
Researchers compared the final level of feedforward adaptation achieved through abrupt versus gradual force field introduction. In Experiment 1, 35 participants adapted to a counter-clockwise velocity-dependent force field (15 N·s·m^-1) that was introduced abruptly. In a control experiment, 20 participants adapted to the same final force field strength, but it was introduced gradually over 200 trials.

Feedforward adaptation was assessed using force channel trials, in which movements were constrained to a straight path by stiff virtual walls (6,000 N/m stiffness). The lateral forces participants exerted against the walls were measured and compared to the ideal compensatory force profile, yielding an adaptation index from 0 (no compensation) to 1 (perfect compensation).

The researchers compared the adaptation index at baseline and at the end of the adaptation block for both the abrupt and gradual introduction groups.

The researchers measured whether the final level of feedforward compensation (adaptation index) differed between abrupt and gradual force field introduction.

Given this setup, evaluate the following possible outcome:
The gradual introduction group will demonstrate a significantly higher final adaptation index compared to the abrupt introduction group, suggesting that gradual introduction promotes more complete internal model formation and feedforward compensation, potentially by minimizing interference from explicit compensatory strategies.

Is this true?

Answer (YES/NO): NO